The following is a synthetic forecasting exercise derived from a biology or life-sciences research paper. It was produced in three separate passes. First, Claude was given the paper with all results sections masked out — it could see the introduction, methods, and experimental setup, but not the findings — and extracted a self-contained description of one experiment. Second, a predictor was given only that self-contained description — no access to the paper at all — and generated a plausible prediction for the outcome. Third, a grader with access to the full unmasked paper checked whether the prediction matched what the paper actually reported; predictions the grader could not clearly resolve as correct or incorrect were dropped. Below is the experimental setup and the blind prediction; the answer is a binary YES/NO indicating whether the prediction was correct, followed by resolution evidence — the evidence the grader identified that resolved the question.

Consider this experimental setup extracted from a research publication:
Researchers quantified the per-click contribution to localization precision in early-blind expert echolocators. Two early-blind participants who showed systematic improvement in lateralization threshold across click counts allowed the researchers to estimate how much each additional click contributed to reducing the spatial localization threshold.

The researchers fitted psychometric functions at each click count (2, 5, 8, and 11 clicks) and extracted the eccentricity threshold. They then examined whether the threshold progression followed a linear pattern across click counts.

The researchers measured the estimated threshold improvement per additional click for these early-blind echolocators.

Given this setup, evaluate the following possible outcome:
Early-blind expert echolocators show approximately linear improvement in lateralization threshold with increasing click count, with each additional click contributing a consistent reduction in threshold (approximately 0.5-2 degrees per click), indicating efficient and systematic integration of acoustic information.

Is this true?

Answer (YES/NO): YES